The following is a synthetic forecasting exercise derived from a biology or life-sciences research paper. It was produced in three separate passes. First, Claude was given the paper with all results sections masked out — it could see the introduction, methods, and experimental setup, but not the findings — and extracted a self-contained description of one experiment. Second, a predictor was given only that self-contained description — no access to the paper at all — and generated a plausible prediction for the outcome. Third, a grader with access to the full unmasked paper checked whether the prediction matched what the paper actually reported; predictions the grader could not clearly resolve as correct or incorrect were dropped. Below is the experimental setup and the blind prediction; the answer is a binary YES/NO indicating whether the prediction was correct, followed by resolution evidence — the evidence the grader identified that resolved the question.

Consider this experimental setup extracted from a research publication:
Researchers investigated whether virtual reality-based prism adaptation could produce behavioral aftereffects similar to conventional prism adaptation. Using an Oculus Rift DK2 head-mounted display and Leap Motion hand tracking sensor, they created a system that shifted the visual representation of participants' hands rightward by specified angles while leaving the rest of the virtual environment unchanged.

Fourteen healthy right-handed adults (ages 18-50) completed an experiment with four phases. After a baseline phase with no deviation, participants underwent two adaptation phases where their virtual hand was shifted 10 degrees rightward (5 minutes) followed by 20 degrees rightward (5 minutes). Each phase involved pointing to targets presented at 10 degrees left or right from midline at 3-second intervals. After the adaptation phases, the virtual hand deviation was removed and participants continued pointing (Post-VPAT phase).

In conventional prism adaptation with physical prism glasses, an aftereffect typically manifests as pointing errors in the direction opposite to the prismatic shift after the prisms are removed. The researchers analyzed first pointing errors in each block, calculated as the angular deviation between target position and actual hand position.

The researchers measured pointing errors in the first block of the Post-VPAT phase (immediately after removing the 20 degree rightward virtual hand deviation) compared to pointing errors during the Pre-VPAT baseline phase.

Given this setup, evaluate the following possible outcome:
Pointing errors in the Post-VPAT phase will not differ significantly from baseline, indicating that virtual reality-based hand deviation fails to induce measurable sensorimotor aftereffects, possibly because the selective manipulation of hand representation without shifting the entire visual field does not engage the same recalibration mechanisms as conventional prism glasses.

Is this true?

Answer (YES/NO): NO